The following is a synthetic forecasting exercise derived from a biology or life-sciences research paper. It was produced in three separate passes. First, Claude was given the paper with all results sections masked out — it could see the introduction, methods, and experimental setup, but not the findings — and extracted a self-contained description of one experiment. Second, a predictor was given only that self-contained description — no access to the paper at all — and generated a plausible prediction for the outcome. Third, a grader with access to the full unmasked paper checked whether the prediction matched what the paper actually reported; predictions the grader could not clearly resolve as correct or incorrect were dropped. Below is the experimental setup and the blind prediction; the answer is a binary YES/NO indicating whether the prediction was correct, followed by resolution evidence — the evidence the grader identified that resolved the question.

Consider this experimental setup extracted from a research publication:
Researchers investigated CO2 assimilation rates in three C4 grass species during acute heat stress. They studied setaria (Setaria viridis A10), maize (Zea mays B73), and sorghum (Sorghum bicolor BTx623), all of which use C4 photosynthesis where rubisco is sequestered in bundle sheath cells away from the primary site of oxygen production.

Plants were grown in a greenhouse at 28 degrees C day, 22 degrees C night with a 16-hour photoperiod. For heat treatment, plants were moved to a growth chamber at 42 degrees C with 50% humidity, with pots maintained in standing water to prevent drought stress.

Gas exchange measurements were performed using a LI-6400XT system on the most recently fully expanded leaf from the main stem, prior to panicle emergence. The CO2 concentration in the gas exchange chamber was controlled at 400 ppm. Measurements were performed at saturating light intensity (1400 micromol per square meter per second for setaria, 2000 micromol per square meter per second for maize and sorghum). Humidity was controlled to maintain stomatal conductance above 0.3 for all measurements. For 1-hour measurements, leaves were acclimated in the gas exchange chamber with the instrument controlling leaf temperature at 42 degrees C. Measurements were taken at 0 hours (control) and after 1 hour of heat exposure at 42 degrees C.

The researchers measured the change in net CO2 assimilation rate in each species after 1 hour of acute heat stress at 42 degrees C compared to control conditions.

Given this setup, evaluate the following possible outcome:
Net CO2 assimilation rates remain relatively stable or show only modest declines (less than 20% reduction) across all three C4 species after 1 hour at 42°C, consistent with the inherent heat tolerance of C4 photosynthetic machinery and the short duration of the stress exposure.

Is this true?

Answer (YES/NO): NO